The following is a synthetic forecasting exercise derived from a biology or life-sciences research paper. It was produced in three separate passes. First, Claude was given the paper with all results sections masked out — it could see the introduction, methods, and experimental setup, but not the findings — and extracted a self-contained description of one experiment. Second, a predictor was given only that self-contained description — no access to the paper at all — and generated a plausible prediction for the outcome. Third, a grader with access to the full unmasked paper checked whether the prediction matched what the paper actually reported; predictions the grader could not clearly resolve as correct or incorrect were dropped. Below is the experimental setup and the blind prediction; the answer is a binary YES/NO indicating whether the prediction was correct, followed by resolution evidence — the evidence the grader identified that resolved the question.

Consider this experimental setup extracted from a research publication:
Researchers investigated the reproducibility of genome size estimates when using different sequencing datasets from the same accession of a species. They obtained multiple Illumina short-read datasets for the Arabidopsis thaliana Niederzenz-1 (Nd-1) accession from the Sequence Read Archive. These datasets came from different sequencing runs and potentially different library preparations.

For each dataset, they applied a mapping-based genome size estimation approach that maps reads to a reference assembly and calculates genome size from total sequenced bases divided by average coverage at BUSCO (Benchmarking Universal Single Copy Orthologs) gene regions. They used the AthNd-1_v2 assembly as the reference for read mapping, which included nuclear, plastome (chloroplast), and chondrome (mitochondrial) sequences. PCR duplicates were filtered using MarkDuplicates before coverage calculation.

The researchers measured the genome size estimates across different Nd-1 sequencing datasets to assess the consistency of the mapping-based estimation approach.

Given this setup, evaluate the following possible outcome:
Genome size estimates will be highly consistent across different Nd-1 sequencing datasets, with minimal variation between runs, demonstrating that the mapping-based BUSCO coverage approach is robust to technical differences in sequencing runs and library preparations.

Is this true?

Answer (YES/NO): YES